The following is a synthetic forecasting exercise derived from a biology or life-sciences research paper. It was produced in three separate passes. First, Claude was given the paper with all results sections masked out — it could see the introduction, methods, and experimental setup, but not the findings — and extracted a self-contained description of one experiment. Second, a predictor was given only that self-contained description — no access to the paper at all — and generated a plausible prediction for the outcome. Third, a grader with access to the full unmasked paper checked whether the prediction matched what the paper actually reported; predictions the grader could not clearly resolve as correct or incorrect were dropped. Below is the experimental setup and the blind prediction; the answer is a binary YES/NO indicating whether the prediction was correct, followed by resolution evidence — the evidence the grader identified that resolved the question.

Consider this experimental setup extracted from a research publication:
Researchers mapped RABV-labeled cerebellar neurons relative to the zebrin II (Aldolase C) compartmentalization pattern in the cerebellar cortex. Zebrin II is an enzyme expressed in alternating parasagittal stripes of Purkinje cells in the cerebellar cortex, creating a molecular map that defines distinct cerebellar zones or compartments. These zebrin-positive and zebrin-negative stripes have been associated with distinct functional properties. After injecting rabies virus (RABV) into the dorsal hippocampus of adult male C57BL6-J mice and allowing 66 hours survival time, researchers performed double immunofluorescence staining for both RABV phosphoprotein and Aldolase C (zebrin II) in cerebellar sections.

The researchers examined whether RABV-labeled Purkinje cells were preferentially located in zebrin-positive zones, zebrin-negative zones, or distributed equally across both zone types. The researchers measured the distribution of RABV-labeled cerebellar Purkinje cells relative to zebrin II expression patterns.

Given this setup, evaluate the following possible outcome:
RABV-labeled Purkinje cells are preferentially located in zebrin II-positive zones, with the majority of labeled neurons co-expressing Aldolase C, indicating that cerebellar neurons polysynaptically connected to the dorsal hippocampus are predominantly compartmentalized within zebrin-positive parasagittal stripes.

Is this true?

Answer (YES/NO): YES